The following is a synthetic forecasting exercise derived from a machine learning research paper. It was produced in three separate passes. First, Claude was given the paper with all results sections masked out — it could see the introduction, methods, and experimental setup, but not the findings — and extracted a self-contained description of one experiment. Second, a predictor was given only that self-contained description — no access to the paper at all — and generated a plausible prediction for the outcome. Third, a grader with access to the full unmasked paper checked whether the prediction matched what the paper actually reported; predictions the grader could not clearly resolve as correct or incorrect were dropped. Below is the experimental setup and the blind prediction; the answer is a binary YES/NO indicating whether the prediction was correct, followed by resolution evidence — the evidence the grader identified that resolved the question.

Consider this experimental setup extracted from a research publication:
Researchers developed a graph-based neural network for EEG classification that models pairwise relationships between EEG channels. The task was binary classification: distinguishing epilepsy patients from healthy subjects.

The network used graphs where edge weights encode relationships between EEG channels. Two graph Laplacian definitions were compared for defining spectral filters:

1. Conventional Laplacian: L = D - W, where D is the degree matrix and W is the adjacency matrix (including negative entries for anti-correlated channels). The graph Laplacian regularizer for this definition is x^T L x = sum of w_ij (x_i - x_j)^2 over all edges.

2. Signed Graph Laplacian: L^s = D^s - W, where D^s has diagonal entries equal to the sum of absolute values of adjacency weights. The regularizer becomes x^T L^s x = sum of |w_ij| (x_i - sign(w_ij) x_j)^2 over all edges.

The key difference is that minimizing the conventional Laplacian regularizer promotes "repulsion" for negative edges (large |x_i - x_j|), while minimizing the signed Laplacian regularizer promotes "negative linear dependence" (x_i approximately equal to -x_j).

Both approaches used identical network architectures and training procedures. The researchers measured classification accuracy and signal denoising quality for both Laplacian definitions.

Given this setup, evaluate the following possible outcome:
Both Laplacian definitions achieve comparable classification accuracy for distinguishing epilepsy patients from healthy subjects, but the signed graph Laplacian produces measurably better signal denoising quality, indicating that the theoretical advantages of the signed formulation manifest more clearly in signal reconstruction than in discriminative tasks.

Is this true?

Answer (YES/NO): NO